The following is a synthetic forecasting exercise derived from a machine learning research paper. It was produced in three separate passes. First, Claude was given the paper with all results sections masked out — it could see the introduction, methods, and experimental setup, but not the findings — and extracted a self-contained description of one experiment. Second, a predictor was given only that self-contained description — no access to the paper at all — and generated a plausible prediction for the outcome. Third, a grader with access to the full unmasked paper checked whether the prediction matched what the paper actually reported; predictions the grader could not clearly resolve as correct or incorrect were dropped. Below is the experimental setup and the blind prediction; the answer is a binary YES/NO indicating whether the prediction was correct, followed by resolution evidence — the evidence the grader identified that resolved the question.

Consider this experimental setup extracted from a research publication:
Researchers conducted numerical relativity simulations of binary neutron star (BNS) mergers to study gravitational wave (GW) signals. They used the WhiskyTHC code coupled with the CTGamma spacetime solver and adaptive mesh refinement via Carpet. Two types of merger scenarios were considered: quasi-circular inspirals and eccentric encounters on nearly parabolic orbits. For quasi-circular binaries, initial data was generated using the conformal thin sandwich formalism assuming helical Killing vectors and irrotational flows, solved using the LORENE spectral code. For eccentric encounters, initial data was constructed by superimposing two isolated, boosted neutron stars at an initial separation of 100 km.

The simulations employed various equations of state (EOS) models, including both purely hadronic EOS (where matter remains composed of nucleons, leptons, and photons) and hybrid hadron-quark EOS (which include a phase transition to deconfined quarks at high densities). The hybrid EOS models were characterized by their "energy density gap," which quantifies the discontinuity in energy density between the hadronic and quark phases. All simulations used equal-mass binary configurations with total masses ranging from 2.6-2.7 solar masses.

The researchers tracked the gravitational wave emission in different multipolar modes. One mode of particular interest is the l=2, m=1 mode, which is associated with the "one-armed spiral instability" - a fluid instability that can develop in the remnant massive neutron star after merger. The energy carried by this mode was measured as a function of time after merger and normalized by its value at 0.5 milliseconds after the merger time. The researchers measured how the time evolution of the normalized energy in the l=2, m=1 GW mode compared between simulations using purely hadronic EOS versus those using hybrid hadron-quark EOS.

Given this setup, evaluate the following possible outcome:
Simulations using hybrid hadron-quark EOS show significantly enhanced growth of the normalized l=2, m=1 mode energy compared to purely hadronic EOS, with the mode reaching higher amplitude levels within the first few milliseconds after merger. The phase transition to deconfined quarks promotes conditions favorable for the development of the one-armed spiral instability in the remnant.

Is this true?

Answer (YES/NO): NO